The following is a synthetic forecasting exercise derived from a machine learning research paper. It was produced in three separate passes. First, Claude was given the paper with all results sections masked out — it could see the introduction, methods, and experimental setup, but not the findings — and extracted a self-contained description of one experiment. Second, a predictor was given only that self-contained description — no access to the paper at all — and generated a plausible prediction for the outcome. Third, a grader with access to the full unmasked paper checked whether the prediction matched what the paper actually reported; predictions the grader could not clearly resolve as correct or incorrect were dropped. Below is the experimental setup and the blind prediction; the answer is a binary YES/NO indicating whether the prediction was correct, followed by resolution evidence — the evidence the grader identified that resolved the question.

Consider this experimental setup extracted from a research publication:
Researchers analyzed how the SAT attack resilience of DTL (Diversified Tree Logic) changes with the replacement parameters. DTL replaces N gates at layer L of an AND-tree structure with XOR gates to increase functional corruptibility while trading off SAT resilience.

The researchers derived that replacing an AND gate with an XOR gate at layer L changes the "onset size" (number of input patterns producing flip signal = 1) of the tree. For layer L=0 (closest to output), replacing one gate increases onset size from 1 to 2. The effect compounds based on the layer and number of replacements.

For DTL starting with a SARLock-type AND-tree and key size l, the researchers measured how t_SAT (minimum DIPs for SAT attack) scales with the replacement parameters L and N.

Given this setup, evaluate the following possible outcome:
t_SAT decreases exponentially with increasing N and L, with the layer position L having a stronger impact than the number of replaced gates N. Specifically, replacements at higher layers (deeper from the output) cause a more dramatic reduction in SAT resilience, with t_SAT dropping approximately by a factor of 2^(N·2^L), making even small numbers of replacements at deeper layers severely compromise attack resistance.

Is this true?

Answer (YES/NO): YES